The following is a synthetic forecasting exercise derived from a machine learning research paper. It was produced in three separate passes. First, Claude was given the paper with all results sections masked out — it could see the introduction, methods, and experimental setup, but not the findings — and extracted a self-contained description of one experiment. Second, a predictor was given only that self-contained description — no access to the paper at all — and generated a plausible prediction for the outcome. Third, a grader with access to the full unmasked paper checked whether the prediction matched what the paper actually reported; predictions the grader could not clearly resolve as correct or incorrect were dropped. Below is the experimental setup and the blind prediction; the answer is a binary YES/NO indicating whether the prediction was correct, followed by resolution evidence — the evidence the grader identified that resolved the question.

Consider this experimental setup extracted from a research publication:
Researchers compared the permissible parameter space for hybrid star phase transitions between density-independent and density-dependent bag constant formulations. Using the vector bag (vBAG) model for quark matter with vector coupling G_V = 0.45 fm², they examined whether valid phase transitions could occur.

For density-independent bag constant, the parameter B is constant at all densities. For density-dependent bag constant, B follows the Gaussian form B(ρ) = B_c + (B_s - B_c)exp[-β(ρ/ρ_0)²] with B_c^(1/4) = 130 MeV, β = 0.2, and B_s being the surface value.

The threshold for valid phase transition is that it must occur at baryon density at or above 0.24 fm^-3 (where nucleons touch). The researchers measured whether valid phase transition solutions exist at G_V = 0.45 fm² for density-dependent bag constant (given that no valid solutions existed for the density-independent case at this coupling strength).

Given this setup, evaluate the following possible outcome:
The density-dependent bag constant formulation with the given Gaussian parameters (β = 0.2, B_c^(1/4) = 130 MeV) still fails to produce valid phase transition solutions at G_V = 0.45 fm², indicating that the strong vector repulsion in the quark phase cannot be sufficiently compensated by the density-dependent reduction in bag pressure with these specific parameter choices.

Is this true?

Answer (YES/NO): NO